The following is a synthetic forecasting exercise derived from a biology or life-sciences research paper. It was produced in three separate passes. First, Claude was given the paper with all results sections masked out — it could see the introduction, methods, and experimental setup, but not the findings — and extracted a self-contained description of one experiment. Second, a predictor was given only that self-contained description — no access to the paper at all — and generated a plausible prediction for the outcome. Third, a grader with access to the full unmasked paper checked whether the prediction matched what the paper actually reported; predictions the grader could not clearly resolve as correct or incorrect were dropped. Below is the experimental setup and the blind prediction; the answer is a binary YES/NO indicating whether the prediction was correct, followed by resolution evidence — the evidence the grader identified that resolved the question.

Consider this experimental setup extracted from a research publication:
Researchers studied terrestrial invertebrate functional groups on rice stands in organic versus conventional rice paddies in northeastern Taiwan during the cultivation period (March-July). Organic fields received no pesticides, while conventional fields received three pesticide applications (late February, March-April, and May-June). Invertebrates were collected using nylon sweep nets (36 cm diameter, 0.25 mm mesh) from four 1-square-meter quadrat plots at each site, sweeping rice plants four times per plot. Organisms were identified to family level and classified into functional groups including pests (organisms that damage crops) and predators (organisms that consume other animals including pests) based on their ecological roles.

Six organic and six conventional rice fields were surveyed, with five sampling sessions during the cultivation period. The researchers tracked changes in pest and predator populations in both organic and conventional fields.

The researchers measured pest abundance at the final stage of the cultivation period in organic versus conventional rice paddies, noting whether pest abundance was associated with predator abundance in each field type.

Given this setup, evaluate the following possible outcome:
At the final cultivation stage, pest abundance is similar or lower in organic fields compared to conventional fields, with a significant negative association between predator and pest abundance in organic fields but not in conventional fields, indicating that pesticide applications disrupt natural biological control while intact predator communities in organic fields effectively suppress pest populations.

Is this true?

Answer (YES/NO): NO